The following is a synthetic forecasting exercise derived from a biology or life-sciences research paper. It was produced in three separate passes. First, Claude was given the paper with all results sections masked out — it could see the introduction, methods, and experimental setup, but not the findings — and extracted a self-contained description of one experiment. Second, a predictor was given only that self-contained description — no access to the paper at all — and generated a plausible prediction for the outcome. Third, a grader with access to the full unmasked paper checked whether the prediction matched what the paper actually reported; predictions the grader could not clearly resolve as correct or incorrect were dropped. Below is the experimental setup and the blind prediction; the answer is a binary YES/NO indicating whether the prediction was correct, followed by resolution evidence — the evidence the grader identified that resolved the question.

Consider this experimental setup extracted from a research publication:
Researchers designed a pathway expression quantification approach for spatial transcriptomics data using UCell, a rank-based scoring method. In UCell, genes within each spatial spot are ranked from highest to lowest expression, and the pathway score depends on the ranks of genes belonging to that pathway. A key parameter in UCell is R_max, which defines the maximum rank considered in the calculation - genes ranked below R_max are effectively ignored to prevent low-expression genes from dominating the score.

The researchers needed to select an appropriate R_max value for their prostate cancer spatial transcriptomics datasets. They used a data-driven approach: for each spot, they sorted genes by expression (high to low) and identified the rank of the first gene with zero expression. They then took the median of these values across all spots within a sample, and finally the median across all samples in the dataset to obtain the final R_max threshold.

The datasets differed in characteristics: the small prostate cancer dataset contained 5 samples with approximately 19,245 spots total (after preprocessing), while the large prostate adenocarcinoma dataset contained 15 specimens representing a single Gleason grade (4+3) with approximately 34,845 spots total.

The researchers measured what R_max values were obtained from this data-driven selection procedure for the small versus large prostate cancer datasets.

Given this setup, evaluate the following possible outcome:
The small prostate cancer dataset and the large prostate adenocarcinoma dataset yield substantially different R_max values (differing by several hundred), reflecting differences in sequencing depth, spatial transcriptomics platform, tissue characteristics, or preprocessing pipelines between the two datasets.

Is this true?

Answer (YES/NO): NO